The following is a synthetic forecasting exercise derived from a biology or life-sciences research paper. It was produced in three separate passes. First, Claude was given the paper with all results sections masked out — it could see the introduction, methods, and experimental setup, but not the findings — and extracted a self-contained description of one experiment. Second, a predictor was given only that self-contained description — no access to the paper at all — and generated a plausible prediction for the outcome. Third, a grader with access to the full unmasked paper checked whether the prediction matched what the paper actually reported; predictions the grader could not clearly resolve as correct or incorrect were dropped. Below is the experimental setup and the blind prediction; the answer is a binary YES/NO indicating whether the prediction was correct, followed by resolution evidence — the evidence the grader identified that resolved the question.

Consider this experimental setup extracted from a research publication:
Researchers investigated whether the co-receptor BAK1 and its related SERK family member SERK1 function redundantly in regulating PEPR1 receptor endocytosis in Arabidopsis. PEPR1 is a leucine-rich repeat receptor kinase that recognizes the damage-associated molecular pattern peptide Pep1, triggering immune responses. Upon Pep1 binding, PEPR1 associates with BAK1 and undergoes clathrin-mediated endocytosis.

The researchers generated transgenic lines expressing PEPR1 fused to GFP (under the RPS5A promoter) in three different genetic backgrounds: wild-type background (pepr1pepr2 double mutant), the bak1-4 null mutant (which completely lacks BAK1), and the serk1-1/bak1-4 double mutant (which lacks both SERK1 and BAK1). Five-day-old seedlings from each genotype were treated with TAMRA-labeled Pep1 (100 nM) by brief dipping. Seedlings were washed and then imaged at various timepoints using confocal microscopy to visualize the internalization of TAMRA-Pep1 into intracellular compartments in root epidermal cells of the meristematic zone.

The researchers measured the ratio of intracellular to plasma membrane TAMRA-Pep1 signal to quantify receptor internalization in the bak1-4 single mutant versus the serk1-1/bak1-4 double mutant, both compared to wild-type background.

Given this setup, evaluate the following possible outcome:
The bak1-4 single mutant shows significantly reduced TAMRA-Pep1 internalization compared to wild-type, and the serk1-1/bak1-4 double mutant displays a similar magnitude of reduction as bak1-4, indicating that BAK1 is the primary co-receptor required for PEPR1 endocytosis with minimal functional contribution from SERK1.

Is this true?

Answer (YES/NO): NO